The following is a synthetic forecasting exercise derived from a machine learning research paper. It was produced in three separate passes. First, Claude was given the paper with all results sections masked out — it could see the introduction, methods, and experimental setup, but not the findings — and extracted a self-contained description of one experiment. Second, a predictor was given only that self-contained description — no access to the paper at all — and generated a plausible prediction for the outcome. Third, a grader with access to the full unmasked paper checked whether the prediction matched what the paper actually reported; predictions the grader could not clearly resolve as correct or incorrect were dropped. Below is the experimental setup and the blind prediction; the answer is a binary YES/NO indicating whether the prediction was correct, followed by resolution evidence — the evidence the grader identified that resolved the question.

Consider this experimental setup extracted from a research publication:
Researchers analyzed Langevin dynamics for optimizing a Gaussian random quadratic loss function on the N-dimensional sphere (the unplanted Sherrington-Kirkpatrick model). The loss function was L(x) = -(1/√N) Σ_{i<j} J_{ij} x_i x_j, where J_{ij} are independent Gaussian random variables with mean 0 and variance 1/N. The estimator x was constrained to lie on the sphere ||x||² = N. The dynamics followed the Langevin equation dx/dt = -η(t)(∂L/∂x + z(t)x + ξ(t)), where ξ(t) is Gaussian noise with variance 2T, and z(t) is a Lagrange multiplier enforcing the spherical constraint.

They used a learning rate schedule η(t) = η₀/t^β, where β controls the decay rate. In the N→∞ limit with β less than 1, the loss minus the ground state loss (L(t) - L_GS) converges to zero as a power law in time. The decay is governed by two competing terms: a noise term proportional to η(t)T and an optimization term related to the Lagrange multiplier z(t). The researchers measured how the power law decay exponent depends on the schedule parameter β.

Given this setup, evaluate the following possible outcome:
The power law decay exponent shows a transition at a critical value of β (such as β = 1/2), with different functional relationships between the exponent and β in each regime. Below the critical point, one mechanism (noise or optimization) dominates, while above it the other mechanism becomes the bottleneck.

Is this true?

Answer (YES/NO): YES